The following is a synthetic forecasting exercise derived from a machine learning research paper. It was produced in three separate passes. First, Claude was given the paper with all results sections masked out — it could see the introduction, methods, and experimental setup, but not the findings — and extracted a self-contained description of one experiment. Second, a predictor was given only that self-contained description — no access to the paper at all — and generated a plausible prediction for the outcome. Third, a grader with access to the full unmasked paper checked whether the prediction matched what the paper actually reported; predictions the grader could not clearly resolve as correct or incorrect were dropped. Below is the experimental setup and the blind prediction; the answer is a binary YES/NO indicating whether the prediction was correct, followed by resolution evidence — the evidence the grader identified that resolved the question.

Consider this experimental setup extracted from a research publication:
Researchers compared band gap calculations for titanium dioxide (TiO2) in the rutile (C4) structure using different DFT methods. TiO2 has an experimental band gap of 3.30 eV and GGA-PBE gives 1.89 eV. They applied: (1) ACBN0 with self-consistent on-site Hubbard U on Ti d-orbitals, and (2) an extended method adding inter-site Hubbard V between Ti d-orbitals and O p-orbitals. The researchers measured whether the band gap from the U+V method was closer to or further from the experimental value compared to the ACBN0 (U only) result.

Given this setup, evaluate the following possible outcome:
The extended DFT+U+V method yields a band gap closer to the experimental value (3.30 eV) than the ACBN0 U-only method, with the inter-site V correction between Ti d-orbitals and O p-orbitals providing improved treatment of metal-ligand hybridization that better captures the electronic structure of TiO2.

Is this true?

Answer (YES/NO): NO